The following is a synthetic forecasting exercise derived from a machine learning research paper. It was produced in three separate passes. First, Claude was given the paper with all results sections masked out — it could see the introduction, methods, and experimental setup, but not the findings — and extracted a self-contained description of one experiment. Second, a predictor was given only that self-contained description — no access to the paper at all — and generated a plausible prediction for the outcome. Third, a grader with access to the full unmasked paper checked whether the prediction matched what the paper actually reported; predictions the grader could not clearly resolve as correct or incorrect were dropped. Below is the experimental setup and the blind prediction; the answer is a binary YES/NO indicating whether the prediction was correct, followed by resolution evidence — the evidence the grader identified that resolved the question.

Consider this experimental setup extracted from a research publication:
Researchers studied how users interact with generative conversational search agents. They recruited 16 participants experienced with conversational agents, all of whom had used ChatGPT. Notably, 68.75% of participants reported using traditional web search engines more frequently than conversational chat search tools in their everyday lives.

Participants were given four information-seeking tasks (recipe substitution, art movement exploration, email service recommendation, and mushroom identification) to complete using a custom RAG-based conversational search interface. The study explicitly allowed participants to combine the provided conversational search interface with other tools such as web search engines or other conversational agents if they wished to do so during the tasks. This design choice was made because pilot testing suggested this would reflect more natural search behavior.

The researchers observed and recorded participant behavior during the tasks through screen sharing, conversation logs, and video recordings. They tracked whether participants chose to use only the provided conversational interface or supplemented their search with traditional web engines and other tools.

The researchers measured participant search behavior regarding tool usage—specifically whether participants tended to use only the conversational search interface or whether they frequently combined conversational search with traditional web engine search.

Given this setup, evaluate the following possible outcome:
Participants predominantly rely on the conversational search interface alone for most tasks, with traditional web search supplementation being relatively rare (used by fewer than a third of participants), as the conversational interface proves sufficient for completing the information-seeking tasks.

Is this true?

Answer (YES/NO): NO